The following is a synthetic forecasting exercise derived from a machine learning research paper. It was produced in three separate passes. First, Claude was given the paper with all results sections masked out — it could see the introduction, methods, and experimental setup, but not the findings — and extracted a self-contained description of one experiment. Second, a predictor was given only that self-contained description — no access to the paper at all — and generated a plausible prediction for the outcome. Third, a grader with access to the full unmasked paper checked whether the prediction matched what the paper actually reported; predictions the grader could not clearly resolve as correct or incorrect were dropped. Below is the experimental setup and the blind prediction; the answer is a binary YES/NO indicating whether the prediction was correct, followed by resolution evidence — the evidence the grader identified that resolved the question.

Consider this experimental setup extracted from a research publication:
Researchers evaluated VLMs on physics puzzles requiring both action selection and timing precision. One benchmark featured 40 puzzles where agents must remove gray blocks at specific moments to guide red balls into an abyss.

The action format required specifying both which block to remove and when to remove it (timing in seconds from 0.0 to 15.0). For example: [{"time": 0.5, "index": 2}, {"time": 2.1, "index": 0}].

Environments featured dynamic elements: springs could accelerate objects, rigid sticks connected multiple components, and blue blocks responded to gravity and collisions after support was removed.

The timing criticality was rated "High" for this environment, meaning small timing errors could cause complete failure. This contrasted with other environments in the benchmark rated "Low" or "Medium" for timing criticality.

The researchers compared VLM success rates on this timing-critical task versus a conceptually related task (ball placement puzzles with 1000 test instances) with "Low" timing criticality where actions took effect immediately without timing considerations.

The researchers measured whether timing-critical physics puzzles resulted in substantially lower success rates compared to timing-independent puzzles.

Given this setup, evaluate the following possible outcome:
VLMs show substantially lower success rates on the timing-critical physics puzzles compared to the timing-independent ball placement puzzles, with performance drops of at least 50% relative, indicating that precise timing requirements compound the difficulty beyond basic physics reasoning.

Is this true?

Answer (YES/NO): NO